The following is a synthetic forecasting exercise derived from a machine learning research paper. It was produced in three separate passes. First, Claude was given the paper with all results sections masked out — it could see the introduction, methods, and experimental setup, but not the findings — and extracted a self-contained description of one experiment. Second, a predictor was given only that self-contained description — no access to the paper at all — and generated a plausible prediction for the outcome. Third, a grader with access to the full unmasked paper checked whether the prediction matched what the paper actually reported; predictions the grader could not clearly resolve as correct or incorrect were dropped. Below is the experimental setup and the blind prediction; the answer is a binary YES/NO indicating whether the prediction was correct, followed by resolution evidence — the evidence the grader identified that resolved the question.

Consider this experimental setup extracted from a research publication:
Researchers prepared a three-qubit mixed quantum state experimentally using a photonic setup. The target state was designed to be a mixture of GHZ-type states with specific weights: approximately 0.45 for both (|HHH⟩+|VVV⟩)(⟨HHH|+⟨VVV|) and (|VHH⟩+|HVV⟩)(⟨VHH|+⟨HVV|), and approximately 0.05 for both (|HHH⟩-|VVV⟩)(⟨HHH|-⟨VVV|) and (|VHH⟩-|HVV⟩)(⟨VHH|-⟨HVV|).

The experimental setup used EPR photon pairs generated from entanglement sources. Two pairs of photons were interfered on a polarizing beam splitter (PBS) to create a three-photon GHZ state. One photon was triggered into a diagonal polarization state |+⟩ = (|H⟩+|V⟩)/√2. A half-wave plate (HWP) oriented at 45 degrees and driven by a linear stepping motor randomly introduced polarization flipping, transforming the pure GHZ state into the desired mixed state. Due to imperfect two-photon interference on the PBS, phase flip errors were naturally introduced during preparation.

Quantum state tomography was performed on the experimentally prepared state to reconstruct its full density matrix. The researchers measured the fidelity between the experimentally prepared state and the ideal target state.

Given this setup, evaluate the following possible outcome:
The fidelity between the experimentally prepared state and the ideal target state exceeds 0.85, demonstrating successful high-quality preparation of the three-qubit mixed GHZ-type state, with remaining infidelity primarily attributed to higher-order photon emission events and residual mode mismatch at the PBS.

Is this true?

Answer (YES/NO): NO